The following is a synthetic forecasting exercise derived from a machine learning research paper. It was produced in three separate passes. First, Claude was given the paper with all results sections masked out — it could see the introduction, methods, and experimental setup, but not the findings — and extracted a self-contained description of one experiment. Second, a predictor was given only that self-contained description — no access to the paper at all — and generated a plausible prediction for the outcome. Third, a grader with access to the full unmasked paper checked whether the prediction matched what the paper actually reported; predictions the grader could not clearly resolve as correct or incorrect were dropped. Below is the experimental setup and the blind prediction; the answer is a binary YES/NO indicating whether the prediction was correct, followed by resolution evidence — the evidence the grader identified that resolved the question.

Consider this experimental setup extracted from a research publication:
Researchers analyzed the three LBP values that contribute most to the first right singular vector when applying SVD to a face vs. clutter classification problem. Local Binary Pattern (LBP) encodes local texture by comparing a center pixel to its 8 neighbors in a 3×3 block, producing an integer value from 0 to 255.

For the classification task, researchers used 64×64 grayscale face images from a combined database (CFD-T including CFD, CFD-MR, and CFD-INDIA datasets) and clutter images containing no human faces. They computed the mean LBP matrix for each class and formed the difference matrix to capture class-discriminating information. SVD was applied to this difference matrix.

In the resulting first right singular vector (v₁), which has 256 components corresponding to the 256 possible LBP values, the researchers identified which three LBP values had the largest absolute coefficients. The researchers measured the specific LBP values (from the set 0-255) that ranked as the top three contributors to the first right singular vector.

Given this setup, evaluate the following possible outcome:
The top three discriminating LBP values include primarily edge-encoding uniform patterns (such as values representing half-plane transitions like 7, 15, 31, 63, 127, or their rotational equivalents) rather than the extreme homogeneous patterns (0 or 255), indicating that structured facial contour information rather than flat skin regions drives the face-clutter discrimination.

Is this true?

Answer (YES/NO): YES